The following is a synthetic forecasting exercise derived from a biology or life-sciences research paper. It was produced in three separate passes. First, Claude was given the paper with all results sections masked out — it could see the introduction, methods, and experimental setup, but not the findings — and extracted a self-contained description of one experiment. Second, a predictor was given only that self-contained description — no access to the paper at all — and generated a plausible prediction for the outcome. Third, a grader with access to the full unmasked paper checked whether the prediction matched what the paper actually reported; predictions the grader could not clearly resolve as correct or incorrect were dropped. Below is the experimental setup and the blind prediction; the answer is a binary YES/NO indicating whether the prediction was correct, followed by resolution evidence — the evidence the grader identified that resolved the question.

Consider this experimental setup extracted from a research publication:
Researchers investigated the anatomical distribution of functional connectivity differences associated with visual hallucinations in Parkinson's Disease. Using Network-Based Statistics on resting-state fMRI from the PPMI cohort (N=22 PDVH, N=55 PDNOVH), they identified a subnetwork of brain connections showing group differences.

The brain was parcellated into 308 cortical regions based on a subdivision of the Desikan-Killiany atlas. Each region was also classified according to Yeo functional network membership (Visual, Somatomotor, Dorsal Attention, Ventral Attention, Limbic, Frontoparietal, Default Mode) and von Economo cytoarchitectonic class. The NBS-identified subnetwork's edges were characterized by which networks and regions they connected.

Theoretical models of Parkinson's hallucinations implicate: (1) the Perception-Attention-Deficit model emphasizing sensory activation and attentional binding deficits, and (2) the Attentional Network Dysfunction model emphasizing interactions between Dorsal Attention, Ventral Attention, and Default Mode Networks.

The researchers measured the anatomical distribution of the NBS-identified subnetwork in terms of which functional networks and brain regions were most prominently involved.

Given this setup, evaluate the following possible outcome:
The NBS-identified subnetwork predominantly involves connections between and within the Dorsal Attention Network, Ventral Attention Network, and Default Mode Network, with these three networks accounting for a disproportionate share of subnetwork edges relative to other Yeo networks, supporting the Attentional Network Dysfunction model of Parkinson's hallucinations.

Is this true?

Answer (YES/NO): NO